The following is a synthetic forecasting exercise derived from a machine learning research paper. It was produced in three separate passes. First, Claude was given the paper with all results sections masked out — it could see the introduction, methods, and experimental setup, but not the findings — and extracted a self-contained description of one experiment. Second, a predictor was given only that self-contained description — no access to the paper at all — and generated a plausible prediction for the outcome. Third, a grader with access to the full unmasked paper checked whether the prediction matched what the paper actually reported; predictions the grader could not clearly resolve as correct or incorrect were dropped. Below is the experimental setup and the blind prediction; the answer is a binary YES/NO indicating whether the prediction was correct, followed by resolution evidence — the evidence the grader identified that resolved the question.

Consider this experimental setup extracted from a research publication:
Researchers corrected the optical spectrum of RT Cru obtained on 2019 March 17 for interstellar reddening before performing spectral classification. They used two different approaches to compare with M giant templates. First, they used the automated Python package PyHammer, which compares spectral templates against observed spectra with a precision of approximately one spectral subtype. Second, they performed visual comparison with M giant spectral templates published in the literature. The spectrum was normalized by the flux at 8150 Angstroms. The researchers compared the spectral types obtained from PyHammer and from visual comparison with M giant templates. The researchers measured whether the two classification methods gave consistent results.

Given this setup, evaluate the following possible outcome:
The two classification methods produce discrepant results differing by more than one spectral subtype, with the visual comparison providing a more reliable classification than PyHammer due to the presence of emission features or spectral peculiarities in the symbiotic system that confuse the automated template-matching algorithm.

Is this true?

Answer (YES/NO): NO